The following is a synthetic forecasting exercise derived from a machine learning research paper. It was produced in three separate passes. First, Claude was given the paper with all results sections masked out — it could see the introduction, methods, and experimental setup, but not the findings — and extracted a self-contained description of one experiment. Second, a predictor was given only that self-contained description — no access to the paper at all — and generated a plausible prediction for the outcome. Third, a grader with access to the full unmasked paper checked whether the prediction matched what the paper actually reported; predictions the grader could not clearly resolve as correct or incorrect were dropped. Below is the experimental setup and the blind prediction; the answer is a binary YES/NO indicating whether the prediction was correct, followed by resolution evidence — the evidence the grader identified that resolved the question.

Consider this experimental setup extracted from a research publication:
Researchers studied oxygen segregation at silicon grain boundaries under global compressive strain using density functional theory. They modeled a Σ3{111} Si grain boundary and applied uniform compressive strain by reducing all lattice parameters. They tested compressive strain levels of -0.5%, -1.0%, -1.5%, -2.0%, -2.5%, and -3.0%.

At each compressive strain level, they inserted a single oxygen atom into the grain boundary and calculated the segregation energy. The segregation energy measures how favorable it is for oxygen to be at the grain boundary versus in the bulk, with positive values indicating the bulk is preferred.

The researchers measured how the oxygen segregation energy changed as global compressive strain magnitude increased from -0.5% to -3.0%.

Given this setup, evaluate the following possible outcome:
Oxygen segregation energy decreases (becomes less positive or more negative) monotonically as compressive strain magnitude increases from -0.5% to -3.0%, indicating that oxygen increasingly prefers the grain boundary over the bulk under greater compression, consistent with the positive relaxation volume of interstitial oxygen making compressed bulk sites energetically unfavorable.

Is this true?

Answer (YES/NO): NO